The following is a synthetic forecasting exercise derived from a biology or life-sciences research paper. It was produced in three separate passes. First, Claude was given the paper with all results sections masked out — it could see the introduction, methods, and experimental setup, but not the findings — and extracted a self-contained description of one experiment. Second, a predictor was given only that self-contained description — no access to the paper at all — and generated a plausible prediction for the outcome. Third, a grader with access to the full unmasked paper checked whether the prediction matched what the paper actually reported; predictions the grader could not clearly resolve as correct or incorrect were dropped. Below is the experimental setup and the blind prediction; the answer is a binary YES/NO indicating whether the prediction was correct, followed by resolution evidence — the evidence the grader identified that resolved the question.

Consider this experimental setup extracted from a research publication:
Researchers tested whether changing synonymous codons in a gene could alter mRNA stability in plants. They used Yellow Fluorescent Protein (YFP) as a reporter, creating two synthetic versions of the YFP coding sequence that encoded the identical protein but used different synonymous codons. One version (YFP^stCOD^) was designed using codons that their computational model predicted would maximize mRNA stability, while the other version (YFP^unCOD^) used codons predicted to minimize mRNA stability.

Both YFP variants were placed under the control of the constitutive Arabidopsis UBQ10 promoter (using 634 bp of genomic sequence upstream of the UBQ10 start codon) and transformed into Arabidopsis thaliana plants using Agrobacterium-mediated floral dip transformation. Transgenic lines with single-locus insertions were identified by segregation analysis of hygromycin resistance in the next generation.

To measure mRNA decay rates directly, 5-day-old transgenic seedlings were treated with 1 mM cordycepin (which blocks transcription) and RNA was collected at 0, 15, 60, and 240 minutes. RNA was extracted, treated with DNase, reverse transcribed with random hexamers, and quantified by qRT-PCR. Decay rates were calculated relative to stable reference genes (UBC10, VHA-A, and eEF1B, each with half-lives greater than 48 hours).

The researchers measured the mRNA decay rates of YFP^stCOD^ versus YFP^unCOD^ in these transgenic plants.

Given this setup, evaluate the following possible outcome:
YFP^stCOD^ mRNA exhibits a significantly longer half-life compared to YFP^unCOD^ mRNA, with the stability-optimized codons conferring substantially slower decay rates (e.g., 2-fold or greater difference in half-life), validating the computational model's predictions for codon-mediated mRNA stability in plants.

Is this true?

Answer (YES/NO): YES